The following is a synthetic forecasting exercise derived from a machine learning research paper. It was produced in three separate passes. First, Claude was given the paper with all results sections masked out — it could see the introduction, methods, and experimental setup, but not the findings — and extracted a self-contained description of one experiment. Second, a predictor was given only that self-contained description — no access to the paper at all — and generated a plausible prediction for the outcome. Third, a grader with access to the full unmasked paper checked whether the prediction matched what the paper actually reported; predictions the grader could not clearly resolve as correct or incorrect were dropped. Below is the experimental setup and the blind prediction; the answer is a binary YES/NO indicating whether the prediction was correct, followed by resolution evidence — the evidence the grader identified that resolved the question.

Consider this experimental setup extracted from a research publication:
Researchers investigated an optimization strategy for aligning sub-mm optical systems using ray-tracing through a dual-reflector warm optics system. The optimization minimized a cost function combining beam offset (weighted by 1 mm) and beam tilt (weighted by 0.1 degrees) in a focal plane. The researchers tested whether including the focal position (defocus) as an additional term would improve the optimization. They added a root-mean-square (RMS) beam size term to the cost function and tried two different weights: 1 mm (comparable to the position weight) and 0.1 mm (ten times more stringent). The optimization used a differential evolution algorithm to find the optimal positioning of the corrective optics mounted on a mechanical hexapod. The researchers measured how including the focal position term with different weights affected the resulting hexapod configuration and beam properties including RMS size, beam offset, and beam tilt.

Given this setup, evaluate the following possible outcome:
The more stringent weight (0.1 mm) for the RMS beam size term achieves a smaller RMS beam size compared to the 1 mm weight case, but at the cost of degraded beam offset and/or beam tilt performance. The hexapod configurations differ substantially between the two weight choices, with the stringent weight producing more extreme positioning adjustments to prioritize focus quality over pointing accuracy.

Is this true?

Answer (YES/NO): YES